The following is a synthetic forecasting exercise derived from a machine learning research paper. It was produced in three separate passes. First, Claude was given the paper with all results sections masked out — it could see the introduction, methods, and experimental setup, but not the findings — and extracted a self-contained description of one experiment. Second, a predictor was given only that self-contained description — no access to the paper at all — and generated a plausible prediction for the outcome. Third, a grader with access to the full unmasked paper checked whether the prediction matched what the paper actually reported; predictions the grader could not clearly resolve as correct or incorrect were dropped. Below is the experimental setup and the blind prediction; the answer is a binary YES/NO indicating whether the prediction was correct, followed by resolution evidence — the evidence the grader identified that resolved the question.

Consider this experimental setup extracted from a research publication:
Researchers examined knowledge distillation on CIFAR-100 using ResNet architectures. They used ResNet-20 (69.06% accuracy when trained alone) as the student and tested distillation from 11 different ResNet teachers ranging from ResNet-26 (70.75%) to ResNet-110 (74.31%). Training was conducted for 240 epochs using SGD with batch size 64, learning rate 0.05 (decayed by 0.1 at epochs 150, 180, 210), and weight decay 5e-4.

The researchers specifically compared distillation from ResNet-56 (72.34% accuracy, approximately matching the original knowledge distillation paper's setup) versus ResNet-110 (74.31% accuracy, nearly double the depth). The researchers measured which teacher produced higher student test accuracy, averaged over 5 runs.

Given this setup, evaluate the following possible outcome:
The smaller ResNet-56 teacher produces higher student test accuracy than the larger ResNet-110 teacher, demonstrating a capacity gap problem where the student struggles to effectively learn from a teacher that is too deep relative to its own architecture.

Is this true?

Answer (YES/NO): NO